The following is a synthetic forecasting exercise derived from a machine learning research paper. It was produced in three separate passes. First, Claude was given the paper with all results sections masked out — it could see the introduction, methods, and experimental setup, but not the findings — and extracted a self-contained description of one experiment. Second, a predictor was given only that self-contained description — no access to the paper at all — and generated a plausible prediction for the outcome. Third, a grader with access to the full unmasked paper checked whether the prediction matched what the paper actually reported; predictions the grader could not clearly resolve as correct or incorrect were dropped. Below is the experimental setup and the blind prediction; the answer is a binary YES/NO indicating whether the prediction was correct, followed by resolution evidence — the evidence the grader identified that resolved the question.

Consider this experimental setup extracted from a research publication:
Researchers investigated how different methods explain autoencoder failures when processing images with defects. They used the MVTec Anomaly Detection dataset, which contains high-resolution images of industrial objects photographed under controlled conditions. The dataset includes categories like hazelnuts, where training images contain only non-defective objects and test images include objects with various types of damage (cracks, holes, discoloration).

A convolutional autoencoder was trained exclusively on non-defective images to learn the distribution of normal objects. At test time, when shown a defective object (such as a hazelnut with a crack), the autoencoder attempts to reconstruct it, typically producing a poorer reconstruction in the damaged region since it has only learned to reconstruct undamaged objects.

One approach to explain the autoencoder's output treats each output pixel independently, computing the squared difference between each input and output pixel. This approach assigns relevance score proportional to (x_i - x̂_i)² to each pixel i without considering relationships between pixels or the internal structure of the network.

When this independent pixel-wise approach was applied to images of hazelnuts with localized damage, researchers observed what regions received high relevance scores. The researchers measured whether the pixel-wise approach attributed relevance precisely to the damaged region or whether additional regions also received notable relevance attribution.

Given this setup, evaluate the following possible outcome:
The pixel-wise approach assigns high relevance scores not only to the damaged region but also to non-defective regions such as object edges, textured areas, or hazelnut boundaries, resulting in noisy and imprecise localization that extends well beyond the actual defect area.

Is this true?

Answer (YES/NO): YES